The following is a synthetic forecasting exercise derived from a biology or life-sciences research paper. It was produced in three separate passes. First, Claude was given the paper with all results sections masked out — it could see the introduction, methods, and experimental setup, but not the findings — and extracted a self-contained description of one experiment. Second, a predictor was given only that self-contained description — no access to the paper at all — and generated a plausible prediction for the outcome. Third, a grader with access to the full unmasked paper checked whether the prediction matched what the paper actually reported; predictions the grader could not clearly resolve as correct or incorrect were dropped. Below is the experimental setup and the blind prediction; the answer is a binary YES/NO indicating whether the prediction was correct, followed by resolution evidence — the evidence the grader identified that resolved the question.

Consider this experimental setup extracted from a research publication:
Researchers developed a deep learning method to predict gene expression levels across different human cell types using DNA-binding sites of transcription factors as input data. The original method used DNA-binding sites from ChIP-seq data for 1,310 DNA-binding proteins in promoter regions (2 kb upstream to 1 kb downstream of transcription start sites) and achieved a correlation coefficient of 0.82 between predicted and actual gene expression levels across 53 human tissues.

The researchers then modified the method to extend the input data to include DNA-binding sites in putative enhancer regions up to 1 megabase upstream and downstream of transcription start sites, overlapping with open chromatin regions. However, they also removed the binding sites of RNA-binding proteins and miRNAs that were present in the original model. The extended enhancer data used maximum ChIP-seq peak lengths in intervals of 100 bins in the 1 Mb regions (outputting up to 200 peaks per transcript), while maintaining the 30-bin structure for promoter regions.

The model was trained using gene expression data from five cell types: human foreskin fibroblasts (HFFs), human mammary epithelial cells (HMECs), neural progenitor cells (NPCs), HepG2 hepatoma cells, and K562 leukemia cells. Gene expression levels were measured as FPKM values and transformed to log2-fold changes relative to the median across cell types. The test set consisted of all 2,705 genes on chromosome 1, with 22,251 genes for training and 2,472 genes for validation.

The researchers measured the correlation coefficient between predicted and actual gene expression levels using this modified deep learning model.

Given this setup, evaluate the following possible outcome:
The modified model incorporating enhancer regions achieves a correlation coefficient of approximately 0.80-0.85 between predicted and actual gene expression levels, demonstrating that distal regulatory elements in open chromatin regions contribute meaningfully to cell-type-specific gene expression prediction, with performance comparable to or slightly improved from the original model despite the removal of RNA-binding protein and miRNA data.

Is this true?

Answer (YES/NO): NO